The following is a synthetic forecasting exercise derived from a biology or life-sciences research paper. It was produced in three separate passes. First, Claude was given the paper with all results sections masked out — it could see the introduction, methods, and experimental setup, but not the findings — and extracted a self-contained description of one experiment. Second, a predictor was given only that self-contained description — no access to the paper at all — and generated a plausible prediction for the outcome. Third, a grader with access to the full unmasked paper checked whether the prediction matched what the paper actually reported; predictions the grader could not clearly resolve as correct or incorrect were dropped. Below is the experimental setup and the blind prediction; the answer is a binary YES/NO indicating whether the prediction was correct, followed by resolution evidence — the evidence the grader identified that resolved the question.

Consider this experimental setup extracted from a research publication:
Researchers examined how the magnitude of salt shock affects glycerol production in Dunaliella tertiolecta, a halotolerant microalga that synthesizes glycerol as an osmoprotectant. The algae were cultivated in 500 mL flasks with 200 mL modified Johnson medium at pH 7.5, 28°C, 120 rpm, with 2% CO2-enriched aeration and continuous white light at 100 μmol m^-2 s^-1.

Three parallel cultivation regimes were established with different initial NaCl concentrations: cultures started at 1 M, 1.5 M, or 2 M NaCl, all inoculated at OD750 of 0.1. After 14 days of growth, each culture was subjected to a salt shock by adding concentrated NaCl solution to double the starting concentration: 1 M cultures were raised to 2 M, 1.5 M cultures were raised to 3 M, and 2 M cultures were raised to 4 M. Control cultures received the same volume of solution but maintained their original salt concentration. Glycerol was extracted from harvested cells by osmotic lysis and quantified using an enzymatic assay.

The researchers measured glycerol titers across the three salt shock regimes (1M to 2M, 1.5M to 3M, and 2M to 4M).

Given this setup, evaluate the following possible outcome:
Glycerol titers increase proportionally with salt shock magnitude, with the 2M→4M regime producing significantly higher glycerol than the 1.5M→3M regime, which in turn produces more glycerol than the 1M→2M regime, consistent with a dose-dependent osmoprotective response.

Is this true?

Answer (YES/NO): NO